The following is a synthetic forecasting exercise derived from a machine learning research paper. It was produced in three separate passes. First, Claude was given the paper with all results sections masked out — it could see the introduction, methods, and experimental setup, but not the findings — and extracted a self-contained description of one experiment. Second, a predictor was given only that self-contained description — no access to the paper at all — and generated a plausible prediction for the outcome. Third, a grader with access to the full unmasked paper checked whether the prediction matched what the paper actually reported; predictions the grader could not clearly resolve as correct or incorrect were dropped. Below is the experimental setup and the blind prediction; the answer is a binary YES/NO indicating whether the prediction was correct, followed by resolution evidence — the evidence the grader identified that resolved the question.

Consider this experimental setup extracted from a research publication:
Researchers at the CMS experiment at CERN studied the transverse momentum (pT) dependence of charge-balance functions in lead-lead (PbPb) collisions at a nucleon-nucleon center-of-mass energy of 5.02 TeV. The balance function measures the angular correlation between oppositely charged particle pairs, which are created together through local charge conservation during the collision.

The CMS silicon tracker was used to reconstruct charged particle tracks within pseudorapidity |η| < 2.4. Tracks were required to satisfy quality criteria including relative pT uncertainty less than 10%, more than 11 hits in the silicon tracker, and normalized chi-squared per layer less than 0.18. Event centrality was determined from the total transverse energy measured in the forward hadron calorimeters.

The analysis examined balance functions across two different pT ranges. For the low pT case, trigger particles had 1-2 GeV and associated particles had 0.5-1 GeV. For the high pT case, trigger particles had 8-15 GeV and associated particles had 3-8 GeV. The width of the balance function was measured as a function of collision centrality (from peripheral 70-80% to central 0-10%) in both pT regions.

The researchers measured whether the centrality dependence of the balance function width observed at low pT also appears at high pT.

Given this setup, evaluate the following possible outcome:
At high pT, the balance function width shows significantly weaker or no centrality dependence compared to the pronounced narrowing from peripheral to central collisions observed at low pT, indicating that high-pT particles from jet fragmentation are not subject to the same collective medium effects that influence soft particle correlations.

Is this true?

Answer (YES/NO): YES